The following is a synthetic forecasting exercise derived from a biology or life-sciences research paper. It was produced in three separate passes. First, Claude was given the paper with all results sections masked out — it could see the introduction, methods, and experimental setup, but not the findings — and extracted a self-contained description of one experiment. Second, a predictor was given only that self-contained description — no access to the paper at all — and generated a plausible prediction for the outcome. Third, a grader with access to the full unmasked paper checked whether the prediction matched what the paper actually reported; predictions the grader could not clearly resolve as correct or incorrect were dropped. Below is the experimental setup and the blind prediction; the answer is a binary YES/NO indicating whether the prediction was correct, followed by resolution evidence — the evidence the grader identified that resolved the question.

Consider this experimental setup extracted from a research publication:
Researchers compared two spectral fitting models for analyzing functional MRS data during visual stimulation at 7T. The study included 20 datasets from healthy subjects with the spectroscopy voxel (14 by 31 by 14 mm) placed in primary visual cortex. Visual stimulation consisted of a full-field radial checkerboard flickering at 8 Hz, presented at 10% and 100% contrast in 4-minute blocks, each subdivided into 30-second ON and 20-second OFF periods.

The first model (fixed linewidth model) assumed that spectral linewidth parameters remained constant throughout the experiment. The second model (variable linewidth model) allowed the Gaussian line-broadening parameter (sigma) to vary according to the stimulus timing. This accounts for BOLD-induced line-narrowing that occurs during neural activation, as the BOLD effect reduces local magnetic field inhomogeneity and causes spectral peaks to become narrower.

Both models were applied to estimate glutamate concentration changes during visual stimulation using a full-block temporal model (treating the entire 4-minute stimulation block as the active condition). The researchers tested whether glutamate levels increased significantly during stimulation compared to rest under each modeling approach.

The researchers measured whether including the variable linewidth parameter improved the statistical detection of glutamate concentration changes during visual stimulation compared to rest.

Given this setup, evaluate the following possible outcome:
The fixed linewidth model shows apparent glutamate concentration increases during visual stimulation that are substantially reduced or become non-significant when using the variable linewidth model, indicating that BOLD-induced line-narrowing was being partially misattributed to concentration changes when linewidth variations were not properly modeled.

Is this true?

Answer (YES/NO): NO